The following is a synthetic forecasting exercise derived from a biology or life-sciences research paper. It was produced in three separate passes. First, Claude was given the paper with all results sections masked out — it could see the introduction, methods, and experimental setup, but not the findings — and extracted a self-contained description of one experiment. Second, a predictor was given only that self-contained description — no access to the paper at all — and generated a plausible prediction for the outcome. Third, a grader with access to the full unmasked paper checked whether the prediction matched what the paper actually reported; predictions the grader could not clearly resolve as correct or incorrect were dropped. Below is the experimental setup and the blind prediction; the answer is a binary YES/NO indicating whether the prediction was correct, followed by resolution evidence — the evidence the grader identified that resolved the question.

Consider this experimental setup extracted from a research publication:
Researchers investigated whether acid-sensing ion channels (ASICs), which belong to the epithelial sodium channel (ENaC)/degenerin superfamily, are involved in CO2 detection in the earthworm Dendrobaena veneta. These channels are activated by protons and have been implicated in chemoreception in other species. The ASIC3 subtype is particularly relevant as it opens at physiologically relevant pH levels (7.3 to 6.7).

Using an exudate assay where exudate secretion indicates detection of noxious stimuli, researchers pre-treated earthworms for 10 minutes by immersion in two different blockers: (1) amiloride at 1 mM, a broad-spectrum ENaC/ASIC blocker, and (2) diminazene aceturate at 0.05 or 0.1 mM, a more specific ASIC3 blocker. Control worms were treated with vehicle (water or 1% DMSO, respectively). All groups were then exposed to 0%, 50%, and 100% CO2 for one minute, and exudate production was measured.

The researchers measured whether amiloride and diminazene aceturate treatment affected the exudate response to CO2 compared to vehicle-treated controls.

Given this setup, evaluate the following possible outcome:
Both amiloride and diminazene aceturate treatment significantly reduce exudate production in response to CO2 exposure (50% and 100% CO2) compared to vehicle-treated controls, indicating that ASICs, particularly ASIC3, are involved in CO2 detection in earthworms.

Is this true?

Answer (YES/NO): NO